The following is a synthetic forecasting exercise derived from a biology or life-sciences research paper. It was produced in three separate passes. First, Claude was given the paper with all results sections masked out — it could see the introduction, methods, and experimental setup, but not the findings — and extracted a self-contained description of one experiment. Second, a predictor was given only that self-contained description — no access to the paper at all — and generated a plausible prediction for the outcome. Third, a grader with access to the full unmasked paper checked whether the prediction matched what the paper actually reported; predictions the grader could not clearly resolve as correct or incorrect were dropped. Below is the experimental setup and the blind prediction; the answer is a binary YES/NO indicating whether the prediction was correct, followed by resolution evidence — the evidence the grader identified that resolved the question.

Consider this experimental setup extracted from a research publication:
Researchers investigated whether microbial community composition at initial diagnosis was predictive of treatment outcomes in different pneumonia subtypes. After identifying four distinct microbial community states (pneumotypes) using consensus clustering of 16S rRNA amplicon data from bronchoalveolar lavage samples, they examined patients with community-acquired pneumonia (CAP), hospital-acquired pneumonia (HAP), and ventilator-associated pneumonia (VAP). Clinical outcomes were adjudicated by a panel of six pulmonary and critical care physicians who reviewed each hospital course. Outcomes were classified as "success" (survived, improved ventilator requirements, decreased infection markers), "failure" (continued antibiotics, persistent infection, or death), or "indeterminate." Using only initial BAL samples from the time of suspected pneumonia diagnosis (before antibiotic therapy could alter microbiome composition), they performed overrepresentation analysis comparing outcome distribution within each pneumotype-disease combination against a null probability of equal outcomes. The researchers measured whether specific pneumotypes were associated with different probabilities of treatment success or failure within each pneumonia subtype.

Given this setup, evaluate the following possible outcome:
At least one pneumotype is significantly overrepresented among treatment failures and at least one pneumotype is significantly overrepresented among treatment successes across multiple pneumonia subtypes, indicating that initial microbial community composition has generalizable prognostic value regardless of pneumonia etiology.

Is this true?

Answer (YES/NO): NO